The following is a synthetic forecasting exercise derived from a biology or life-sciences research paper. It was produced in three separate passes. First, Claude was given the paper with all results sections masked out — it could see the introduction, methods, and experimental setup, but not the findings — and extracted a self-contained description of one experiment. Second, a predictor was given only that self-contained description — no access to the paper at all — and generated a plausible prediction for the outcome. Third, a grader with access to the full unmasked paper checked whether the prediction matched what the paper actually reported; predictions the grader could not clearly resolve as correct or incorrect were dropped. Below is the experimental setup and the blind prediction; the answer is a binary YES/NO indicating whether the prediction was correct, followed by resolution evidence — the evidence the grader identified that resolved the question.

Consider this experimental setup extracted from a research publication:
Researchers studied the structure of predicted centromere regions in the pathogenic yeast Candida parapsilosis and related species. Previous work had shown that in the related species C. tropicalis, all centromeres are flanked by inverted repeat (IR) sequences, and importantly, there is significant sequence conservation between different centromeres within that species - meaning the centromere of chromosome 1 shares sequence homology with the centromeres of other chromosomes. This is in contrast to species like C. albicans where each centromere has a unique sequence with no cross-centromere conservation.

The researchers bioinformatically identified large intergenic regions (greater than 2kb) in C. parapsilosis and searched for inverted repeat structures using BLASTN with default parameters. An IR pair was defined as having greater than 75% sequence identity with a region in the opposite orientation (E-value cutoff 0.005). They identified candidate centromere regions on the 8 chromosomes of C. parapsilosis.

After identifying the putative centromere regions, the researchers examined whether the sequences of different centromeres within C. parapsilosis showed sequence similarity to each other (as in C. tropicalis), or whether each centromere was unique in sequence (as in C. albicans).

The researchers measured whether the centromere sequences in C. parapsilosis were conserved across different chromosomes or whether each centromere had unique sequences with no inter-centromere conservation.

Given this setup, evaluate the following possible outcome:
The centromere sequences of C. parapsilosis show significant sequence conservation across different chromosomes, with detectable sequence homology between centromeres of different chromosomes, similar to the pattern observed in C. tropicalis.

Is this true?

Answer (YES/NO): NO